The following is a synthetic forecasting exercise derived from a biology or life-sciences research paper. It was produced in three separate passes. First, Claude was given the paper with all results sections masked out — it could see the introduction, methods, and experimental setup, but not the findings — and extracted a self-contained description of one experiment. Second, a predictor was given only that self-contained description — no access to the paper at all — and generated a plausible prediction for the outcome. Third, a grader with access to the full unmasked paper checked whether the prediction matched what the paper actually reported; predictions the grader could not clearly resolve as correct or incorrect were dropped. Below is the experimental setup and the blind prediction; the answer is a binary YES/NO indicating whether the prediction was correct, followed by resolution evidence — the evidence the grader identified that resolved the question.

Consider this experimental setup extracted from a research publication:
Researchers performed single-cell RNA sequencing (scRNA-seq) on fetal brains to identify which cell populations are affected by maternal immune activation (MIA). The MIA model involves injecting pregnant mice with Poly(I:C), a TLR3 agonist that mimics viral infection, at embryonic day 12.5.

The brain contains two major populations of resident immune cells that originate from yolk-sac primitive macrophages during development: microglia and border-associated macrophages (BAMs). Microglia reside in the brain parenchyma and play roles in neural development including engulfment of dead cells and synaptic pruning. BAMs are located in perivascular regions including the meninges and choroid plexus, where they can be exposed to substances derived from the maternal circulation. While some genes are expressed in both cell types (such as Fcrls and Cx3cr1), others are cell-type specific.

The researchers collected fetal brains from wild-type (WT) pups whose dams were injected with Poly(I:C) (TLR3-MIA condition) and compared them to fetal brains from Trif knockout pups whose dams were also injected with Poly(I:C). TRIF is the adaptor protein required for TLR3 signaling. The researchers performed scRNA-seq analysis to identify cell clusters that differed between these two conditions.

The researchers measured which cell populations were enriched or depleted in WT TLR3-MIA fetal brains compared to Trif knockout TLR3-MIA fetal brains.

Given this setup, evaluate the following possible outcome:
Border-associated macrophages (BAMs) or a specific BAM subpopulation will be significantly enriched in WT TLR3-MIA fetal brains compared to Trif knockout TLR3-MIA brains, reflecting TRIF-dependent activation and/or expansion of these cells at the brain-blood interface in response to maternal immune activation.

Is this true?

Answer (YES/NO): YES